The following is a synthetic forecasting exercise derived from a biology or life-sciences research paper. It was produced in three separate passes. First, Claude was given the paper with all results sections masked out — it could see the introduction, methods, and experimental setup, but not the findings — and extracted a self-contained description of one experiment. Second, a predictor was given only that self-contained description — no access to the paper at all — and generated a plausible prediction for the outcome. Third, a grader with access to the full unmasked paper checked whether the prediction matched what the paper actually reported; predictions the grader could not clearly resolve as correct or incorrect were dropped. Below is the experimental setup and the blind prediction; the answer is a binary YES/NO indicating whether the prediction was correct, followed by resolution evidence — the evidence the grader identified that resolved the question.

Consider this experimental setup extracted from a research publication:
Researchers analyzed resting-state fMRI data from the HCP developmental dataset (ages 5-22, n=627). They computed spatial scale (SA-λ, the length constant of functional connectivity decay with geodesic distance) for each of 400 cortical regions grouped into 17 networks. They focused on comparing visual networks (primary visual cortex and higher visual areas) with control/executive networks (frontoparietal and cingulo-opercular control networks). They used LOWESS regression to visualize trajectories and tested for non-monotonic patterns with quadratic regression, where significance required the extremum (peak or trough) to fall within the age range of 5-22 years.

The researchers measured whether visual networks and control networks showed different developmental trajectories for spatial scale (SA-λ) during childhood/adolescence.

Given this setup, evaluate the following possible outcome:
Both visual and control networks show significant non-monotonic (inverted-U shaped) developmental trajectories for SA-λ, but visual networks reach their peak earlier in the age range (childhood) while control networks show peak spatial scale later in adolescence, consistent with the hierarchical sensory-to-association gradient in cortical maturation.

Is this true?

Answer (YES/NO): NO